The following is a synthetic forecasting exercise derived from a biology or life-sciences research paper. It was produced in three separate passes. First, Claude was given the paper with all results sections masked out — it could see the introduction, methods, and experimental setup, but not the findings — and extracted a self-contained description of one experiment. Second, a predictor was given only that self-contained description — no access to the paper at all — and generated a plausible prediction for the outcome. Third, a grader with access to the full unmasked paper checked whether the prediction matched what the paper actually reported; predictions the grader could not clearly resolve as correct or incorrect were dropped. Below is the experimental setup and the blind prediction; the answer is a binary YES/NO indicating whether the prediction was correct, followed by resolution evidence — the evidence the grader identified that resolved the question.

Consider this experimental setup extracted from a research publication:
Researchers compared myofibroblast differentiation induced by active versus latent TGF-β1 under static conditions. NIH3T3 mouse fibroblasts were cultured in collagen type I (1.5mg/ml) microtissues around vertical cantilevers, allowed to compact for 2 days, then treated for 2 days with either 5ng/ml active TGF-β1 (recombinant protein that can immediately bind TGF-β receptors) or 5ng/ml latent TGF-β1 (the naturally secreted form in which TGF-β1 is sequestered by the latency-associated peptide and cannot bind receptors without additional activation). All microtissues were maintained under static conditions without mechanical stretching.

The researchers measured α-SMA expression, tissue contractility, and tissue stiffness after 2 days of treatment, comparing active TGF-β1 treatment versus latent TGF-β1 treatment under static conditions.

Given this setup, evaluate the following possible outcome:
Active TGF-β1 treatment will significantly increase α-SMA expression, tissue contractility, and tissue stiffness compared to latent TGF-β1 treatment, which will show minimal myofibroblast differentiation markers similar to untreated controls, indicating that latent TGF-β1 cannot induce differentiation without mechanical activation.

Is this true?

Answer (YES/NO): YES